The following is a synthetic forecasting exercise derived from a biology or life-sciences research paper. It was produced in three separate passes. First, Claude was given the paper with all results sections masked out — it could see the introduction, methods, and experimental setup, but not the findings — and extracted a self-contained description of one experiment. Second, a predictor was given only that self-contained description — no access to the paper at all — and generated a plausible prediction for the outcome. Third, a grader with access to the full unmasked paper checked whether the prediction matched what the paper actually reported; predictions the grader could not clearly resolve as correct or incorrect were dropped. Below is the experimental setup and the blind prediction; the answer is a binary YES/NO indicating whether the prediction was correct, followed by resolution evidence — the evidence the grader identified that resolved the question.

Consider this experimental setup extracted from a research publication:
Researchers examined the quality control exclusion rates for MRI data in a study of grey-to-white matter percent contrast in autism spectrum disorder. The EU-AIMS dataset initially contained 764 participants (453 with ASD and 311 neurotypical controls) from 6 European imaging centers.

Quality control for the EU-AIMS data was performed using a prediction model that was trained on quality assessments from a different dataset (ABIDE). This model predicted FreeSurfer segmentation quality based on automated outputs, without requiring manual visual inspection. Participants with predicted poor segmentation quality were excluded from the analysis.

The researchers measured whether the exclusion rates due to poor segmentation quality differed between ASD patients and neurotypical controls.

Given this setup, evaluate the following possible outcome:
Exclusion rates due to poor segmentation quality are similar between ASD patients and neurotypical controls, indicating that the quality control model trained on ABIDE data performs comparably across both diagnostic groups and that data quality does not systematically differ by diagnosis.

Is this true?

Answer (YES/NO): NO